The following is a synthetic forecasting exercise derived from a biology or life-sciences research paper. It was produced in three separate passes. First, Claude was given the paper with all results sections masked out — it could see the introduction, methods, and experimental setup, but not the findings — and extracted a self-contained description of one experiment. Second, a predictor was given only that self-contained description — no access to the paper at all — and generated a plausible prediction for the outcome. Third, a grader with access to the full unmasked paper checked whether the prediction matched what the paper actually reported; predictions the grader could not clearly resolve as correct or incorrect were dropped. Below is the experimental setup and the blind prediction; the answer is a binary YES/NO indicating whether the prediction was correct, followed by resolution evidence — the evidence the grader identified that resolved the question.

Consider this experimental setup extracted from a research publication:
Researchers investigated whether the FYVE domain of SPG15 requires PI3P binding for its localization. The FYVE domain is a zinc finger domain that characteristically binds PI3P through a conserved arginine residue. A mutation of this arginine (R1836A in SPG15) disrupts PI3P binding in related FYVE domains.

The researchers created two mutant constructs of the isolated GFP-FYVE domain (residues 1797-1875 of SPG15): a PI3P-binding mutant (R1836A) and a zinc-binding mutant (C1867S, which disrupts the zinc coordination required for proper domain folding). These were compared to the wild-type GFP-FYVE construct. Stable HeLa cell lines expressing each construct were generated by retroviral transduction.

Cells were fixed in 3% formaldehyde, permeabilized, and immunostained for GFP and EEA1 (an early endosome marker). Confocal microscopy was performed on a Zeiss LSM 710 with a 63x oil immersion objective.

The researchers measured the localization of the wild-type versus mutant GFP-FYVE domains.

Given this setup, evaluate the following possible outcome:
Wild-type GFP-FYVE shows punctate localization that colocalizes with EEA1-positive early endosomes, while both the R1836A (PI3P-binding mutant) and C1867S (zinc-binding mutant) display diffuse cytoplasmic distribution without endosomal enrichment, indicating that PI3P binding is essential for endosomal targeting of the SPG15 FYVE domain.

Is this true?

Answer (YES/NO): YES